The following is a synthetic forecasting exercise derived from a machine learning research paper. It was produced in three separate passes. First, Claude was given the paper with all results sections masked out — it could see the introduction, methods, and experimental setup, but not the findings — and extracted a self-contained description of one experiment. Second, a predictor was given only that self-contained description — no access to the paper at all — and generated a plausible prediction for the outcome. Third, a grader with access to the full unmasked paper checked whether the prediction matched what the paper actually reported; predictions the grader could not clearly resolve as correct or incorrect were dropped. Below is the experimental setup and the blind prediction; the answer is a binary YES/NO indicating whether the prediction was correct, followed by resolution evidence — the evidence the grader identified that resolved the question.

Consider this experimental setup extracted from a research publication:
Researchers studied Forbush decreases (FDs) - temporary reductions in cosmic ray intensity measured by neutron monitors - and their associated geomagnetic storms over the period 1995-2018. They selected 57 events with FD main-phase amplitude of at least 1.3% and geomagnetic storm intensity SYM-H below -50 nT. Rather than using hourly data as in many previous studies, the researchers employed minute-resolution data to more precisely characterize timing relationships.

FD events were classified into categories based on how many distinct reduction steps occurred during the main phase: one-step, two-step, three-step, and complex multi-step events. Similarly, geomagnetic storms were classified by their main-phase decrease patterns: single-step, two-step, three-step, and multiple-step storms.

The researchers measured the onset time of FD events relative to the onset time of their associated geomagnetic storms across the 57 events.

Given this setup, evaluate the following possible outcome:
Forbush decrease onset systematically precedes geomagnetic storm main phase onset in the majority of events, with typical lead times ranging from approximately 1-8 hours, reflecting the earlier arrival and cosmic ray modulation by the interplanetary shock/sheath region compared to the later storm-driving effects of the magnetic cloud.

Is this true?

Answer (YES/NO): NO